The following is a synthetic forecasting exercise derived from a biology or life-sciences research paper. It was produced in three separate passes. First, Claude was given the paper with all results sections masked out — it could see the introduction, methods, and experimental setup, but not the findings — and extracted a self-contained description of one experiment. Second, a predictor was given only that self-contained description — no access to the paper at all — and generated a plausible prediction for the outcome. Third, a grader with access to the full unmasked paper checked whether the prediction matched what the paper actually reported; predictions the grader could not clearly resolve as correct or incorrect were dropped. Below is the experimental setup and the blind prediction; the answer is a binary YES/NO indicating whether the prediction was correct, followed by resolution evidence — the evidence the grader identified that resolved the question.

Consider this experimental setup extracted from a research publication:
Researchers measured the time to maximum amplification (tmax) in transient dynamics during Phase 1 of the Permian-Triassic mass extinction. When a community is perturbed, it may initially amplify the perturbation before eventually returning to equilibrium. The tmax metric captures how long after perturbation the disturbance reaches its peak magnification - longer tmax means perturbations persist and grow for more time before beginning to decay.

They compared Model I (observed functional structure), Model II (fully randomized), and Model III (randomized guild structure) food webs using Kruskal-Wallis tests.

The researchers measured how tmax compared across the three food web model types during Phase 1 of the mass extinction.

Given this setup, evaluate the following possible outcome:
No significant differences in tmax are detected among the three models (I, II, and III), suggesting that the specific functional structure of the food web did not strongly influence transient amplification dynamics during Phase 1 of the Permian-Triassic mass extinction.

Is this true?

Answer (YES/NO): NO